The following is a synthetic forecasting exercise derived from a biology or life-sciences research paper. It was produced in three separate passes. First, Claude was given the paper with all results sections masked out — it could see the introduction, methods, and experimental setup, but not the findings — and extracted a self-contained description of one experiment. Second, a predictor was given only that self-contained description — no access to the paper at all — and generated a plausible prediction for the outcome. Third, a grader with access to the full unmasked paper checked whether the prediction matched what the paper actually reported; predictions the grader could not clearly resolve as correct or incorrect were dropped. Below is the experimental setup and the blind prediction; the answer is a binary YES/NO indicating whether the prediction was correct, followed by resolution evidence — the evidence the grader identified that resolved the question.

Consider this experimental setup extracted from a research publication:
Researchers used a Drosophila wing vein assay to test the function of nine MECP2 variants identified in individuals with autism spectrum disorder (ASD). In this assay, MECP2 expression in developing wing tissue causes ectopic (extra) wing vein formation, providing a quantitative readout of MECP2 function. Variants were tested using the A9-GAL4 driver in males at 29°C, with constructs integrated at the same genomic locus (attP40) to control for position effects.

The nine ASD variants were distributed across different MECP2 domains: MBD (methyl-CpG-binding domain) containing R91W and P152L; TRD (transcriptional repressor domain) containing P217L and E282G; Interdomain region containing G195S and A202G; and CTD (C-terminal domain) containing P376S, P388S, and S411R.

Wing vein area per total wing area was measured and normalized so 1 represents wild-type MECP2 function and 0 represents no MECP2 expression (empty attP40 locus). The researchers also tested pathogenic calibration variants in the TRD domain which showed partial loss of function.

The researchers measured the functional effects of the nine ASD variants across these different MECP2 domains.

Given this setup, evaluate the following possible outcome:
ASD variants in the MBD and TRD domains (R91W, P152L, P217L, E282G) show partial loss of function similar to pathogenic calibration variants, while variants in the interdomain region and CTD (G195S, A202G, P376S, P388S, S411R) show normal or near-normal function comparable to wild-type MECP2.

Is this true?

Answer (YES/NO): NO